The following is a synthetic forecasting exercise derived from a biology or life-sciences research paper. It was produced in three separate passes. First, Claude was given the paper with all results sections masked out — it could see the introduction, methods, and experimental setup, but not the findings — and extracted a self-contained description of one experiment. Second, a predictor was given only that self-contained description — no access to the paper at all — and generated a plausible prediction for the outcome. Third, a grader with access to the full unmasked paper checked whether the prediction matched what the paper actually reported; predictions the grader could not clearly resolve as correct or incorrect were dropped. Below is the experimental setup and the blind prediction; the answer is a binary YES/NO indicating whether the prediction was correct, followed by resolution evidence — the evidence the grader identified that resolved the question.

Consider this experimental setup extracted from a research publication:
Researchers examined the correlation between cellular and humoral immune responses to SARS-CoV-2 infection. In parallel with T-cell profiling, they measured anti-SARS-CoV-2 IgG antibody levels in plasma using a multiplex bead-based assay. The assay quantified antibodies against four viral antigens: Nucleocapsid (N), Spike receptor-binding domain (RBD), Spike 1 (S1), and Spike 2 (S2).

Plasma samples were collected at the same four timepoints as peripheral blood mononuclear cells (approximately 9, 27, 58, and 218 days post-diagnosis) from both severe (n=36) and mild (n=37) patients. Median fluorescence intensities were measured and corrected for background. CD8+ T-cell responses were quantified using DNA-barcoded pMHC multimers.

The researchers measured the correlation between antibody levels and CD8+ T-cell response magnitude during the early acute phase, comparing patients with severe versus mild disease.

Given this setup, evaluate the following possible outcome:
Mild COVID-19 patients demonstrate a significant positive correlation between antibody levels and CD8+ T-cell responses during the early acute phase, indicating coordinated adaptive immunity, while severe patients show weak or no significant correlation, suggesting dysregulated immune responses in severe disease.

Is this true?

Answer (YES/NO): NO